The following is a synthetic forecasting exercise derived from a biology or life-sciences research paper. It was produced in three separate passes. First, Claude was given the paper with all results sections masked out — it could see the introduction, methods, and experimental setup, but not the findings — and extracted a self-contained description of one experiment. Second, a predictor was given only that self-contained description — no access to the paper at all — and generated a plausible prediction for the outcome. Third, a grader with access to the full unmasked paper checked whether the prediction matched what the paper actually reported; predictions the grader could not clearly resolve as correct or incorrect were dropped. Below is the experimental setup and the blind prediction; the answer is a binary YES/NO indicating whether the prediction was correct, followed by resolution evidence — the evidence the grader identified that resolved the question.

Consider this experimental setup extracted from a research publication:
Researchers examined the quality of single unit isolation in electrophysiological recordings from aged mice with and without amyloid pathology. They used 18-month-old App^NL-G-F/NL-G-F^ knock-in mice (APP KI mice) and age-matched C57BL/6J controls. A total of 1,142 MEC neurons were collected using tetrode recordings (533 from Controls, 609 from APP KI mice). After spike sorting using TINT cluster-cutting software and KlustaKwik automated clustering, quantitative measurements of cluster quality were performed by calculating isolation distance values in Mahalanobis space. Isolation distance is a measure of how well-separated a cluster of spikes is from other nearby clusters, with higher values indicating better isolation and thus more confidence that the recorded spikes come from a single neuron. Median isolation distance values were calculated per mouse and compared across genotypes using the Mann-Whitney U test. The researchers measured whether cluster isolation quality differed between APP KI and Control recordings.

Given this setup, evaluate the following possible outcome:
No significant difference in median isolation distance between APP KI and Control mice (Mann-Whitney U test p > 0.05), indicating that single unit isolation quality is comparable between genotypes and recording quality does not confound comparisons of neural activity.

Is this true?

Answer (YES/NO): YES